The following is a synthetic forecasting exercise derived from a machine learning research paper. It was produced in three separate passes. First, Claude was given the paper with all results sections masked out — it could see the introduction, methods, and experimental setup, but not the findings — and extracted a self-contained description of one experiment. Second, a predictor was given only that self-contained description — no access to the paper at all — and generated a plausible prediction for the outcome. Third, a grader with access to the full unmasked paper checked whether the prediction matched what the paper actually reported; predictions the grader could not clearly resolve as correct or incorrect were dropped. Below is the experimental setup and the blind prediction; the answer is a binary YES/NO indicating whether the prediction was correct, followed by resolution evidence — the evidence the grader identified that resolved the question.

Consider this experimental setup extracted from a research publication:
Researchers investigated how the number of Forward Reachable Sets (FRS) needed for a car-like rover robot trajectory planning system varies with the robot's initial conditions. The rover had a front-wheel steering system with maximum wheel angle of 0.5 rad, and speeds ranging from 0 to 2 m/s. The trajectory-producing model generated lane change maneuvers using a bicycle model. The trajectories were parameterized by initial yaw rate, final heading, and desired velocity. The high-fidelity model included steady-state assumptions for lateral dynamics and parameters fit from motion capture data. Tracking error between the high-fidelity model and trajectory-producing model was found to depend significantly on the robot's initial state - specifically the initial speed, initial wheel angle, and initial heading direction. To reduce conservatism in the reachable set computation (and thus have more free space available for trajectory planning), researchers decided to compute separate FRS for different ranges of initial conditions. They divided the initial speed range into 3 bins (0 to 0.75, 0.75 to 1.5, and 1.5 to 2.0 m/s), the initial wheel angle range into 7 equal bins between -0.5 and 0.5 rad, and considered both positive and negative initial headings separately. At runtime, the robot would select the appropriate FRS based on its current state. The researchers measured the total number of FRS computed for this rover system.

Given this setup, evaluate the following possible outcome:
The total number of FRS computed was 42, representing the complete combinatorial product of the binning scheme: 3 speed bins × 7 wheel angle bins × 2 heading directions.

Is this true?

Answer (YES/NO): YES